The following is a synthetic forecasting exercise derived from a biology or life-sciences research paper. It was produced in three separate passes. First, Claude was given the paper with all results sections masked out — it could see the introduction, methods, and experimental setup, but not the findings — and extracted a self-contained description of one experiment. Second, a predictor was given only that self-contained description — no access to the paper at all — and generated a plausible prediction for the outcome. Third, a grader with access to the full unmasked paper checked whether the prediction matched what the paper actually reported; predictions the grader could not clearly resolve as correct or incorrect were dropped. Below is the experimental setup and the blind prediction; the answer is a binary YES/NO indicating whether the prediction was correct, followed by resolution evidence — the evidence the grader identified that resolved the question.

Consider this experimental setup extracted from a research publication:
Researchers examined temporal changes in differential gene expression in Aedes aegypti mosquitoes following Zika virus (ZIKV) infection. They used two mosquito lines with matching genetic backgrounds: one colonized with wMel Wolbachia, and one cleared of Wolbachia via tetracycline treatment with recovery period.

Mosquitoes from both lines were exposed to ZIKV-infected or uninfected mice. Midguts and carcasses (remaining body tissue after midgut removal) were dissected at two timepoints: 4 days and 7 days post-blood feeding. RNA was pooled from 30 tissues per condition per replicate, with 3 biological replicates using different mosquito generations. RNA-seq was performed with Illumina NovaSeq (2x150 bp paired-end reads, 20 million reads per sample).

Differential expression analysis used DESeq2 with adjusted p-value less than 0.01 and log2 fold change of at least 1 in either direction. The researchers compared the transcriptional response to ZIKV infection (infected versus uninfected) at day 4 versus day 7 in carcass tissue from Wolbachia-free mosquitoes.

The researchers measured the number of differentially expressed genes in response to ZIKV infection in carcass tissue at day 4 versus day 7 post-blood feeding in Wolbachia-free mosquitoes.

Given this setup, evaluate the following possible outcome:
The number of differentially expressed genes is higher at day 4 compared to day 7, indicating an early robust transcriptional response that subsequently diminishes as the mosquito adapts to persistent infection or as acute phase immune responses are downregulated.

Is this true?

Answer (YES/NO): NO